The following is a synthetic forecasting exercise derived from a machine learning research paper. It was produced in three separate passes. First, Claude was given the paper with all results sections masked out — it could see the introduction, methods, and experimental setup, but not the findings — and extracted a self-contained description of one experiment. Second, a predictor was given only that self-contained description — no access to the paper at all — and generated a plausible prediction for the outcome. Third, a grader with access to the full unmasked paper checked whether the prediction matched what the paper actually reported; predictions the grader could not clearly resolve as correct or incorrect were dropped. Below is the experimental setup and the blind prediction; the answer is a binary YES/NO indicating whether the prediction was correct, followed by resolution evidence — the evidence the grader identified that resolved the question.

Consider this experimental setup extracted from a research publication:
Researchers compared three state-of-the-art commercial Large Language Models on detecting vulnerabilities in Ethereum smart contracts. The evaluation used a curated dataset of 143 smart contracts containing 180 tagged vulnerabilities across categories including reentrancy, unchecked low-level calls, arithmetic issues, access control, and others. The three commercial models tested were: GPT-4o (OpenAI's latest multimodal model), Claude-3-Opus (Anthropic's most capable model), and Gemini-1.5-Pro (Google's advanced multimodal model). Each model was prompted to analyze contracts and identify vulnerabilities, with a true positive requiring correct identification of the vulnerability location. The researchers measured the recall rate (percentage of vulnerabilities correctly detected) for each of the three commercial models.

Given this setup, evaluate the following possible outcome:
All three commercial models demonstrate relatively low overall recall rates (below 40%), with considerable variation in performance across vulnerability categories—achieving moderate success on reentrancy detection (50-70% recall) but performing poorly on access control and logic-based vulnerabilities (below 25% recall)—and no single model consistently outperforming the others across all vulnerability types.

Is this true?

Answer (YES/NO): NO